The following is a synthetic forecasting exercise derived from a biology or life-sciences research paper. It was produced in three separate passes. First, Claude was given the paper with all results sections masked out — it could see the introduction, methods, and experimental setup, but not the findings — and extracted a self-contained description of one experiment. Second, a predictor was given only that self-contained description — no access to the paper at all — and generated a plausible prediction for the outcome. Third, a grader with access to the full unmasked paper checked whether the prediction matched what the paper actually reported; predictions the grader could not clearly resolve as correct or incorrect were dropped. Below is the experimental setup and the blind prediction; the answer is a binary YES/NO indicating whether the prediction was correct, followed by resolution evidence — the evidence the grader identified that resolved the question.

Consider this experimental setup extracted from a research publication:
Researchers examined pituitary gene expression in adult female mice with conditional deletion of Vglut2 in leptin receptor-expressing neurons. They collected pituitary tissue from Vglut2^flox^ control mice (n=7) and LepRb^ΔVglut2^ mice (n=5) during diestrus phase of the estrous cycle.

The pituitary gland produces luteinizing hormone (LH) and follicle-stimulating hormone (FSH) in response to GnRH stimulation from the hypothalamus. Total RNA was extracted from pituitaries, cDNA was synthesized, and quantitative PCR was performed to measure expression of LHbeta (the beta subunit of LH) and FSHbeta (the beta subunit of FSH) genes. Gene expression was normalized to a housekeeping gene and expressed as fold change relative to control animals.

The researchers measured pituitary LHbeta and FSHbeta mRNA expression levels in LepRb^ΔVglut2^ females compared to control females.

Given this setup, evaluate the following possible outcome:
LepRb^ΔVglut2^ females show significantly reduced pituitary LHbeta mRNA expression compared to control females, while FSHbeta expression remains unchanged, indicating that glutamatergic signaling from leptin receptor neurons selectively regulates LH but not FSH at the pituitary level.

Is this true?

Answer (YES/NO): NO